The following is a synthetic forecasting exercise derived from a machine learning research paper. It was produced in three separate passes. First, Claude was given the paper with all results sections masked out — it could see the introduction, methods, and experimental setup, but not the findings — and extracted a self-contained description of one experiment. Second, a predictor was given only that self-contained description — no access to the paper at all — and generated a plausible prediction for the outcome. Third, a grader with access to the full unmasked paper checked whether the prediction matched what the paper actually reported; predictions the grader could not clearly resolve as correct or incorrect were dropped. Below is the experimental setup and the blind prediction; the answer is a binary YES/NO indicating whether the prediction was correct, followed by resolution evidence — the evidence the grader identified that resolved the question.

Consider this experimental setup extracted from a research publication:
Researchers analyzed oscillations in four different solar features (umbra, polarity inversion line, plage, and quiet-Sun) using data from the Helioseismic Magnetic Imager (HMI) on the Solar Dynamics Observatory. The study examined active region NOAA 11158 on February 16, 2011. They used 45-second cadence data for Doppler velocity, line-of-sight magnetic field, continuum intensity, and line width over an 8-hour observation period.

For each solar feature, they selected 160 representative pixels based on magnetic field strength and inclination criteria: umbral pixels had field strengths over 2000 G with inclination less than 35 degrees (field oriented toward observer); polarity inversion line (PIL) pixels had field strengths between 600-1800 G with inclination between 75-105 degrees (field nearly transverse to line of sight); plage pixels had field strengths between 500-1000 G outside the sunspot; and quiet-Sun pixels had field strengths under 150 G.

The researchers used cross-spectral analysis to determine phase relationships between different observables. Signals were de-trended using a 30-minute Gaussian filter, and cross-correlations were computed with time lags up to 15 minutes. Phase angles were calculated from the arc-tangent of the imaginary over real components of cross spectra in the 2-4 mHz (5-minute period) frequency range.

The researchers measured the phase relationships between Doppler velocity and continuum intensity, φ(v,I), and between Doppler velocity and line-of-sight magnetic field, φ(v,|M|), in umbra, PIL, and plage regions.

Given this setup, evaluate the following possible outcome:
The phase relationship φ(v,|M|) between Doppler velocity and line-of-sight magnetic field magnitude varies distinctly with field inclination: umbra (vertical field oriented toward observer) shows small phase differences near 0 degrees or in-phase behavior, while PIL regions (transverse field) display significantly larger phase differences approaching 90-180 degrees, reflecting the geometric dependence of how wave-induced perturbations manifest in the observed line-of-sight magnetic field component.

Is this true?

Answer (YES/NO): NO